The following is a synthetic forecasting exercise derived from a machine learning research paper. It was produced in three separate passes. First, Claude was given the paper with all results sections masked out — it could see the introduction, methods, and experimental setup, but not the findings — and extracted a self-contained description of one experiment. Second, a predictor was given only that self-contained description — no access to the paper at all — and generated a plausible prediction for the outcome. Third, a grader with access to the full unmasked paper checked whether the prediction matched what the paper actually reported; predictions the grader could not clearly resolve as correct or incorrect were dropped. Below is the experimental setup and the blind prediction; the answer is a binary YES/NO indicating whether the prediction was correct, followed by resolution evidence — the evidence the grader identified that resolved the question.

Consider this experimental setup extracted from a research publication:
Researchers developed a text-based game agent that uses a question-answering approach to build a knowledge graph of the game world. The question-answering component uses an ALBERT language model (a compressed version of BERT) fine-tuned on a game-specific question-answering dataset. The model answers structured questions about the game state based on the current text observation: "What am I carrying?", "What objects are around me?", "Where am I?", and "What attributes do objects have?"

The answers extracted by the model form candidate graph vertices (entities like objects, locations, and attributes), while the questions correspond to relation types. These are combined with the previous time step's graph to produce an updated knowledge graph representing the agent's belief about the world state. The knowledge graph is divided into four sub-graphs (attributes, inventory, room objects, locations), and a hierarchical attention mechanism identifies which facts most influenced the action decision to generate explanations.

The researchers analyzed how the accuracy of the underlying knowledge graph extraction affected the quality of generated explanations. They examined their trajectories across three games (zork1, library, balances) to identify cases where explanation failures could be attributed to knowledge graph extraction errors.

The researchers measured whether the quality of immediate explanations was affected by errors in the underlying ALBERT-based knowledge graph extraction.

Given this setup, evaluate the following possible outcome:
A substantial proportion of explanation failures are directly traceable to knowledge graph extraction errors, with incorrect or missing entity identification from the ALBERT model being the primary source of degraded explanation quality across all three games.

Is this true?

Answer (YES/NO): NO